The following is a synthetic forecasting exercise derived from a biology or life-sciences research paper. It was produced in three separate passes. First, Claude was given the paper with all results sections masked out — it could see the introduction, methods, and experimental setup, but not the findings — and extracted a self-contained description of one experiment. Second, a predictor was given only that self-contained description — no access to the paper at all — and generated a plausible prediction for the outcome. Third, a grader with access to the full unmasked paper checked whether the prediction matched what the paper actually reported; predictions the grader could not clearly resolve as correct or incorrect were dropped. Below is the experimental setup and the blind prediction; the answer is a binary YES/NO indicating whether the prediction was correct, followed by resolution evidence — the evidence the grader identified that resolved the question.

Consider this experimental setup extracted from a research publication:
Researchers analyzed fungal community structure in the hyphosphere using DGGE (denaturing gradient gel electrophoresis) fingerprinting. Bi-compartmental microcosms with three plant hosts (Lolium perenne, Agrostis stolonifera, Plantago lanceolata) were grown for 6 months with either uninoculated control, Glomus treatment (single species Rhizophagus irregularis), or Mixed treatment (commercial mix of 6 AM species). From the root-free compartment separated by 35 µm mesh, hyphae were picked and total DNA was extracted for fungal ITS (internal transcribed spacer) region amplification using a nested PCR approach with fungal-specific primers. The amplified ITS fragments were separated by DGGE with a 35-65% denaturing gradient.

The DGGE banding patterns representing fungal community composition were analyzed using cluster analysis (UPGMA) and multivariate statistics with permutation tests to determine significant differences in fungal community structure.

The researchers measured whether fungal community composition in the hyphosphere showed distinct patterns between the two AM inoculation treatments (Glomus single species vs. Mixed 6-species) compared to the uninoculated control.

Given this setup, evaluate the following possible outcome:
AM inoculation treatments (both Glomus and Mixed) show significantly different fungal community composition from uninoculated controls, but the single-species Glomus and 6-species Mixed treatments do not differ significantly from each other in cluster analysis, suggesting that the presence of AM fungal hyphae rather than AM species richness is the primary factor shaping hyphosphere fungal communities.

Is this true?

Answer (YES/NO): NO